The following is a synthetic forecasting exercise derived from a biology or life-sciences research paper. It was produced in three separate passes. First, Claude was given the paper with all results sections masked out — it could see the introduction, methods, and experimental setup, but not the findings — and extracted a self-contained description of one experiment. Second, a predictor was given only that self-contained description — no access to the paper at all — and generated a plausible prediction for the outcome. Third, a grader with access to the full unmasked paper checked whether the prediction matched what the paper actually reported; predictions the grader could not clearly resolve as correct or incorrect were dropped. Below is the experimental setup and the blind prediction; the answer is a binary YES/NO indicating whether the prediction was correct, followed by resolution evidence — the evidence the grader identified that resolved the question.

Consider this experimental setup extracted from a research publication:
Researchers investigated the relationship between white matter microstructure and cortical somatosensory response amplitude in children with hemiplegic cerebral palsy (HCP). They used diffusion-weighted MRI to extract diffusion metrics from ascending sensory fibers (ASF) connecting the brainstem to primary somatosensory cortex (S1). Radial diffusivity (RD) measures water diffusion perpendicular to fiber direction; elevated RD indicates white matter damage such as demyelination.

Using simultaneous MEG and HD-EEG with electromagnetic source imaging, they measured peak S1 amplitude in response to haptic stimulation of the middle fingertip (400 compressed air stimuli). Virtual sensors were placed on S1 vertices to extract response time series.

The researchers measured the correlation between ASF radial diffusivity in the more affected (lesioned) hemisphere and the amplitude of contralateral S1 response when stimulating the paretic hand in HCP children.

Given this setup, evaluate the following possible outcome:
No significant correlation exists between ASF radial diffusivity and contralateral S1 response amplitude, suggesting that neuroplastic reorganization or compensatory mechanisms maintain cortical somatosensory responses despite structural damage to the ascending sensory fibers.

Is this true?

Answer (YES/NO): YES